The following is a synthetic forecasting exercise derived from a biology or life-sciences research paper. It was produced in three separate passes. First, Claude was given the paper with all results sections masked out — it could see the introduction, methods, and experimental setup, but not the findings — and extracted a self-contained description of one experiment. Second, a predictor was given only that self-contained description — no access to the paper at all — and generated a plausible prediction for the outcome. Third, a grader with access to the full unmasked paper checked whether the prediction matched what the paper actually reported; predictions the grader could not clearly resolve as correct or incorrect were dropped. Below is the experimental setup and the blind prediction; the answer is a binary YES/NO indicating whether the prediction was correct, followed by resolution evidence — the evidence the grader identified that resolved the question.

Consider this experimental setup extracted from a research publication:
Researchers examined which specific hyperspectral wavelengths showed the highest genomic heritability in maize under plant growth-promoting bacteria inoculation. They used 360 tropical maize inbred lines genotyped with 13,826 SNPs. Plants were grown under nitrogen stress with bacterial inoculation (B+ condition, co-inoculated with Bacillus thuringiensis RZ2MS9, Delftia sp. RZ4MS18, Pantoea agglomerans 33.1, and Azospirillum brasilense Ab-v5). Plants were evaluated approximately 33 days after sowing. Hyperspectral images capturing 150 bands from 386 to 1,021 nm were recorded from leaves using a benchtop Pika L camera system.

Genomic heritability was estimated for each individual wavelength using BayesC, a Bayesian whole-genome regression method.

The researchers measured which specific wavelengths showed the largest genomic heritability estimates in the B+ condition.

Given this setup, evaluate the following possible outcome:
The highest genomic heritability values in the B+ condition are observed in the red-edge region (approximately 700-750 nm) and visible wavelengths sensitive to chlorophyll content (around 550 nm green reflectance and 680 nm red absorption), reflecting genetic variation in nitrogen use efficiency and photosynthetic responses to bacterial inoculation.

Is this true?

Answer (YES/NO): NO